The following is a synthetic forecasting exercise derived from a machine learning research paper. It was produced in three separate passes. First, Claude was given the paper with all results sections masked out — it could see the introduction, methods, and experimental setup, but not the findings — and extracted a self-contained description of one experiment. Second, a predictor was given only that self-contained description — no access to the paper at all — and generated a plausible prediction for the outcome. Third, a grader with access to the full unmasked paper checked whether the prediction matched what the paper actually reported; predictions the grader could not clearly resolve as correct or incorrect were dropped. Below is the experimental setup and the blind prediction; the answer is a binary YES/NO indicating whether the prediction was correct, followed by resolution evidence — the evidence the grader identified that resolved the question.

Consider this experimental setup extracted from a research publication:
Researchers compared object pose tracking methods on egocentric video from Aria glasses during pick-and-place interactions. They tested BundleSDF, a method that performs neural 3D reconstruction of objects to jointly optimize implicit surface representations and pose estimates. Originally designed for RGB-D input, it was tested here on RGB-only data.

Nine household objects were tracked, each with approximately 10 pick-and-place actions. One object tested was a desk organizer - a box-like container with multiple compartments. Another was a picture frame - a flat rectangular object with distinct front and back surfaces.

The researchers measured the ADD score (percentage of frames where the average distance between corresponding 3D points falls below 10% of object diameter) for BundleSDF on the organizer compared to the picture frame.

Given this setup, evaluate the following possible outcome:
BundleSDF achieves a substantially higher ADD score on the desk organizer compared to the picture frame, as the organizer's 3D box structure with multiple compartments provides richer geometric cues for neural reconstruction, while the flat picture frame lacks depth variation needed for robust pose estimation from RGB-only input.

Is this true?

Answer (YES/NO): NO